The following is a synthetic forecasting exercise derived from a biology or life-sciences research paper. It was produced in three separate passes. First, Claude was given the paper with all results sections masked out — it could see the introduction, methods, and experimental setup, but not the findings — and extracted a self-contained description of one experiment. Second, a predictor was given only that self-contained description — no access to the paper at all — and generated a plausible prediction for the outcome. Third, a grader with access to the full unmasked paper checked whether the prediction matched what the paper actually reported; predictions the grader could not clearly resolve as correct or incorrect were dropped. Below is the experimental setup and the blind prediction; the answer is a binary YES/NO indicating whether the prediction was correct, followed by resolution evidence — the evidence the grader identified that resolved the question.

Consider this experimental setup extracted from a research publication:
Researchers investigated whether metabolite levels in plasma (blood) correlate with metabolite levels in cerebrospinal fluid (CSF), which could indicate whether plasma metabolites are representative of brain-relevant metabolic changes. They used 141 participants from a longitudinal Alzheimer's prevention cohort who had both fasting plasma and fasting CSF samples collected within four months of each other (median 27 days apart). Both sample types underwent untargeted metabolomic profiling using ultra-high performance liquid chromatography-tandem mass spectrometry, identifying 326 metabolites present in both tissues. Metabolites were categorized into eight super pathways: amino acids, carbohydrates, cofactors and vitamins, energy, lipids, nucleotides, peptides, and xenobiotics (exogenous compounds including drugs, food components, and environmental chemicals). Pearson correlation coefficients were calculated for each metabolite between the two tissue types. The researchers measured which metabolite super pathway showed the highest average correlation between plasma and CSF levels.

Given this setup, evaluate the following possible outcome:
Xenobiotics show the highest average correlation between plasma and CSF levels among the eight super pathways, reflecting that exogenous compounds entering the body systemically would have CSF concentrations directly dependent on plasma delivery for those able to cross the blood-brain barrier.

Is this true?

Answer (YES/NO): YES